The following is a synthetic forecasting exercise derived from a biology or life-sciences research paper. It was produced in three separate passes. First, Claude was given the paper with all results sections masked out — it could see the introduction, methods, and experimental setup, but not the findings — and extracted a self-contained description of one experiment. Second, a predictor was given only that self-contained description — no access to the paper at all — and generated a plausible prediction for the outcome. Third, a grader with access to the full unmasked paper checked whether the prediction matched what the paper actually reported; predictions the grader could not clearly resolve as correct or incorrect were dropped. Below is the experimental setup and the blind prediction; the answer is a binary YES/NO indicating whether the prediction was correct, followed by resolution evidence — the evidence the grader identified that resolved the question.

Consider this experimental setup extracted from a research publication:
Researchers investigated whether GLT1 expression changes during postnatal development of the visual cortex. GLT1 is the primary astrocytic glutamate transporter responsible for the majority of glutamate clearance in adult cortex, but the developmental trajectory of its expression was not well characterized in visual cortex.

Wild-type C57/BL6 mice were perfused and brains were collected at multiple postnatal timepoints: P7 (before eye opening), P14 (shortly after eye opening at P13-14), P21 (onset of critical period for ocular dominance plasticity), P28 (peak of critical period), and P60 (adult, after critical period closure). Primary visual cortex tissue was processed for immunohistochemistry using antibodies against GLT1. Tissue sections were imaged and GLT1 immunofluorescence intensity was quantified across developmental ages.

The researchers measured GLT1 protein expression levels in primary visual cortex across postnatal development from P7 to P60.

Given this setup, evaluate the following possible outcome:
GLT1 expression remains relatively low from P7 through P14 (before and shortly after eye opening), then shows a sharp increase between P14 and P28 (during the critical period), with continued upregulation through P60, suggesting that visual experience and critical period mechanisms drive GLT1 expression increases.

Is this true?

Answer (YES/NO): NO